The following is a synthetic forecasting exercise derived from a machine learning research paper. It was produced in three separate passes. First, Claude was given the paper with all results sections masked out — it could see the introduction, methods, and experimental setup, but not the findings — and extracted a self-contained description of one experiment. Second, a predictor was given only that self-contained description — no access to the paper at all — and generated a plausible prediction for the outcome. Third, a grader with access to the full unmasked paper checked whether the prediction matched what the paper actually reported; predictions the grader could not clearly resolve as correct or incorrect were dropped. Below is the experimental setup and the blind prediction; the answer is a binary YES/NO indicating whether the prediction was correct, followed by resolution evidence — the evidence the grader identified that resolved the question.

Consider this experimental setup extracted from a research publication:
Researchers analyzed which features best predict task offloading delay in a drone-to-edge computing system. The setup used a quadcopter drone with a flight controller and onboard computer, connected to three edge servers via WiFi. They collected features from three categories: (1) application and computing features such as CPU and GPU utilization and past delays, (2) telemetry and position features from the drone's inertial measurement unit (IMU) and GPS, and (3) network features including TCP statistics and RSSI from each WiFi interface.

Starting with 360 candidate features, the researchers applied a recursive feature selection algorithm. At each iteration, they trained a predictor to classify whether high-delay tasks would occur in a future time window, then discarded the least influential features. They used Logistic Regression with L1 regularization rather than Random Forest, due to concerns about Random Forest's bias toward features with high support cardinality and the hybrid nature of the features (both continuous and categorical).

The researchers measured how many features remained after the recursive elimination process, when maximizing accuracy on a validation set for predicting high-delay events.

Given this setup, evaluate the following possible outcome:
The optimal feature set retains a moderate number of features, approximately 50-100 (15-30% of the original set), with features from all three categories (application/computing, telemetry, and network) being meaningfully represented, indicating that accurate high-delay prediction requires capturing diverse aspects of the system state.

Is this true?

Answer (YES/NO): YES